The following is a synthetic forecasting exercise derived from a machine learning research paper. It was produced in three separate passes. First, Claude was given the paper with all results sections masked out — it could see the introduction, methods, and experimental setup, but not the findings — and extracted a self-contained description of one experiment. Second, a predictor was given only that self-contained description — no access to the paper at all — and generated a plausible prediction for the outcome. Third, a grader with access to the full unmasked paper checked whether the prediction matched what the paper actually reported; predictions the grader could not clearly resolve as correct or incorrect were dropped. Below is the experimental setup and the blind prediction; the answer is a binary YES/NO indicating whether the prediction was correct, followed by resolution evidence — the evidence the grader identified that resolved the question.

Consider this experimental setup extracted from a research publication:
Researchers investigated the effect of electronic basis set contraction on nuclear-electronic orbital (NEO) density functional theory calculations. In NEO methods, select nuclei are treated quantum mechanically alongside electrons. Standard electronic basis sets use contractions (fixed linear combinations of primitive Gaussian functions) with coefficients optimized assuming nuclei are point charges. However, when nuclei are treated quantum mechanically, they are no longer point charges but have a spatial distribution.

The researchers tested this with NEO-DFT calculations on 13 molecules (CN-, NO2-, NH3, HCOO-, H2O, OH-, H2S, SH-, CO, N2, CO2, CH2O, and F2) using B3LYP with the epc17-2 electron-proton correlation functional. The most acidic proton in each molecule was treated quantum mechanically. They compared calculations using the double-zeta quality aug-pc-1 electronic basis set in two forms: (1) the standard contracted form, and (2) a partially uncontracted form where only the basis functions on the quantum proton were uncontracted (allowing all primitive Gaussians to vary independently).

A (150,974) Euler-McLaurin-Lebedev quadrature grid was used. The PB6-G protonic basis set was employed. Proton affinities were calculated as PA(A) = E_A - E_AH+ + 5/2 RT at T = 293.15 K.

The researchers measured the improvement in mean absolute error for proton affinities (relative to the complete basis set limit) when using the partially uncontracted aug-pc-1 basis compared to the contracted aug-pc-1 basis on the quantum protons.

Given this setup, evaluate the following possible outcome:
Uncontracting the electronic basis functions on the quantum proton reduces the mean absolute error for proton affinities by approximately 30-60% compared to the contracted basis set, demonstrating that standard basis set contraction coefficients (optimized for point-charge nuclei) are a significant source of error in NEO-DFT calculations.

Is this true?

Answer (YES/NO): NO